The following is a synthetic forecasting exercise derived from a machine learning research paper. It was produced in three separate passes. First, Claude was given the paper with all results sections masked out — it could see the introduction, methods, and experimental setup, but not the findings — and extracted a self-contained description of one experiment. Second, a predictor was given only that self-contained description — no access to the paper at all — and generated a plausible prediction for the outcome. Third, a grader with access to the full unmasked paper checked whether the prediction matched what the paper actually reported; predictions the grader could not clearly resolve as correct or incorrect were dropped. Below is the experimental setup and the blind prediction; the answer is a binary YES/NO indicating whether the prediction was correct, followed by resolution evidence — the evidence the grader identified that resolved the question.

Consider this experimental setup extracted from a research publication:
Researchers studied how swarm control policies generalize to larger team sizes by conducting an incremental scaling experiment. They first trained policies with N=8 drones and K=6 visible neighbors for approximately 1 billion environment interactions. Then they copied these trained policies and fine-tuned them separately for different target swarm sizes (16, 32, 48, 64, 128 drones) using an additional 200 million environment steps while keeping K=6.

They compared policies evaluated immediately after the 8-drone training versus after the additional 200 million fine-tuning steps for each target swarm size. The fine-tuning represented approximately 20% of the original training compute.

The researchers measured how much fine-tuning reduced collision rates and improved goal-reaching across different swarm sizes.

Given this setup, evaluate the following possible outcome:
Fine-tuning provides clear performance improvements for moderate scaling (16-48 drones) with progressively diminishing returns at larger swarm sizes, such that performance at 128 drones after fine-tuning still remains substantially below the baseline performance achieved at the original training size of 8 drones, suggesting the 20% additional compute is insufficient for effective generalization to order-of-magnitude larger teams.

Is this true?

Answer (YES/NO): NO